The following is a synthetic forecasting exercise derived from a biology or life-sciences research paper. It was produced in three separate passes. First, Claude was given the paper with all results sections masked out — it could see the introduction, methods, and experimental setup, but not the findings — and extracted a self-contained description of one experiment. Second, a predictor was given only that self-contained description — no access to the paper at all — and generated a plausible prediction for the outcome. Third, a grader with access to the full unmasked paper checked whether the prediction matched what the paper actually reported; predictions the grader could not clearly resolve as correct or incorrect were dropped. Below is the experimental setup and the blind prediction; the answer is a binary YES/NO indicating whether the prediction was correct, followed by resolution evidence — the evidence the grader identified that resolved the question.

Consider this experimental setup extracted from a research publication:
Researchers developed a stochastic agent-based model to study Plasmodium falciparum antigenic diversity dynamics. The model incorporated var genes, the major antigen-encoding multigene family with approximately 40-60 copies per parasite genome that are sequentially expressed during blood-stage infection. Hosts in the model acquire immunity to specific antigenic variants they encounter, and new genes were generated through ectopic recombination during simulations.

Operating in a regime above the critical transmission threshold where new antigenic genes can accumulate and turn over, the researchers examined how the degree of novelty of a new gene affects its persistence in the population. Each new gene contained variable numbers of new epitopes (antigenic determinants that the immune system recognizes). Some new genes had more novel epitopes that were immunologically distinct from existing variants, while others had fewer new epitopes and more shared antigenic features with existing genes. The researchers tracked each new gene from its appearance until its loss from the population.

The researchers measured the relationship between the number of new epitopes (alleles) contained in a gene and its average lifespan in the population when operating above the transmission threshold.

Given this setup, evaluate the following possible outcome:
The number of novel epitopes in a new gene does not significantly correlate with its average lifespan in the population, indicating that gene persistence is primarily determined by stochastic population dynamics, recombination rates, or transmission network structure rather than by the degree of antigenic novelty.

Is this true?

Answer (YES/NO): NO